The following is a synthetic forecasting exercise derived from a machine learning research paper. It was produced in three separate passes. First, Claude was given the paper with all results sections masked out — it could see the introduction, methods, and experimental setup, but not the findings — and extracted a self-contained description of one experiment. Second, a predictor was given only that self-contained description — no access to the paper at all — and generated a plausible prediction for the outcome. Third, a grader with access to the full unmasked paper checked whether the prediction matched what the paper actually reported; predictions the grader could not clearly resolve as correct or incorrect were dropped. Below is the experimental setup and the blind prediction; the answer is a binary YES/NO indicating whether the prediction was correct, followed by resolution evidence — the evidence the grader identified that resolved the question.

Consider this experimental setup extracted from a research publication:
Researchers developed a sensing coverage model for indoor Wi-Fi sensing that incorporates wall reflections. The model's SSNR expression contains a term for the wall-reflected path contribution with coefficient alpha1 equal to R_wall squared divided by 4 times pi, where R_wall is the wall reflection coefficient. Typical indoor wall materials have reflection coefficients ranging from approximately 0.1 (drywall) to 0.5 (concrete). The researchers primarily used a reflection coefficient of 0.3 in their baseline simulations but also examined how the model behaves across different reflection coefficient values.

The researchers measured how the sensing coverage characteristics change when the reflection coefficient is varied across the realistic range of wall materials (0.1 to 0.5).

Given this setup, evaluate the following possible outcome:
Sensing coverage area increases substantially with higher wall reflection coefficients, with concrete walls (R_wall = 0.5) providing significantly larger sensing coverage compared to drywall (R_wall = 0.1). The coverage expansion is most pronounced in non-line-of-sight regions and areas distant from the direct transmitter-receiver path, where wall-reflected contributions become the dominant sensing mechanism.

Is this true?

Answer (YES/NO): NO